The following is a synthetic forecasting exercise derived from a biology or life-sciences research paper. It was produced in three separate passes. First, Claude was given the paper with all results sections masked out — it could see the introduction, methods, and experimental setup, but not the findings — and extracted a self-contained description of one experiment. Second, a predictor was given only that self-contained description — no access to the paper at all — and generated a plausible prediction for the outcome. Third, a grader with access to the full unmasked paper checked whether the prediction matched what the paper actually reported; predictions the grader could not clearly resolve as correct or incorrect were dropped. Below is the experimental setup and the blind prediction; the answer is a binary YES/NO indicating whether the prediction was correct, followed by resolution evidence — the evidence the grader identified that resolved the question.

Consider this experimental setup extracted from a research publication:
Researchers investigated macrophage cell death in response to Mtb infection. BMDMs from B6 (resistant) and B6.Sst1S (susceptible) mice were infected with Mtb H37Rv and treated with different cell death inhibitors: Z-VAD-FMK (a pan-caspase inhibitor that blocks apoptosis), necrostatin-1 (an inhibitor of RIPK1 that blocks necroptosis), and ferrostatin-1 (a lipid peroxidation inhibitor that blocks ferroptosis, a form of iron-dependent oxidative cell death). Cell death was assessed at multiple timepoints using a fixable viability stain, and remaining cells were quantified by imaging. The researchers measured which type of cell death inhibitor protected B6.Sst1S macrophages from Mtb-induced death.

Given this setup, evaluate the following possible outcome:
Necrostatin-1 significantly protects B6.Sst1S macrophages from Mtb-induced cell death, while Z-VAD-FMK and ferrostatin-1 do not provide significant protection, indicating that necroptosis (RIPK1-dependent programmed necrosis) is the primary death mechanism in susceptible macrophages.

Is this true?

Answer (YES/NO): NO